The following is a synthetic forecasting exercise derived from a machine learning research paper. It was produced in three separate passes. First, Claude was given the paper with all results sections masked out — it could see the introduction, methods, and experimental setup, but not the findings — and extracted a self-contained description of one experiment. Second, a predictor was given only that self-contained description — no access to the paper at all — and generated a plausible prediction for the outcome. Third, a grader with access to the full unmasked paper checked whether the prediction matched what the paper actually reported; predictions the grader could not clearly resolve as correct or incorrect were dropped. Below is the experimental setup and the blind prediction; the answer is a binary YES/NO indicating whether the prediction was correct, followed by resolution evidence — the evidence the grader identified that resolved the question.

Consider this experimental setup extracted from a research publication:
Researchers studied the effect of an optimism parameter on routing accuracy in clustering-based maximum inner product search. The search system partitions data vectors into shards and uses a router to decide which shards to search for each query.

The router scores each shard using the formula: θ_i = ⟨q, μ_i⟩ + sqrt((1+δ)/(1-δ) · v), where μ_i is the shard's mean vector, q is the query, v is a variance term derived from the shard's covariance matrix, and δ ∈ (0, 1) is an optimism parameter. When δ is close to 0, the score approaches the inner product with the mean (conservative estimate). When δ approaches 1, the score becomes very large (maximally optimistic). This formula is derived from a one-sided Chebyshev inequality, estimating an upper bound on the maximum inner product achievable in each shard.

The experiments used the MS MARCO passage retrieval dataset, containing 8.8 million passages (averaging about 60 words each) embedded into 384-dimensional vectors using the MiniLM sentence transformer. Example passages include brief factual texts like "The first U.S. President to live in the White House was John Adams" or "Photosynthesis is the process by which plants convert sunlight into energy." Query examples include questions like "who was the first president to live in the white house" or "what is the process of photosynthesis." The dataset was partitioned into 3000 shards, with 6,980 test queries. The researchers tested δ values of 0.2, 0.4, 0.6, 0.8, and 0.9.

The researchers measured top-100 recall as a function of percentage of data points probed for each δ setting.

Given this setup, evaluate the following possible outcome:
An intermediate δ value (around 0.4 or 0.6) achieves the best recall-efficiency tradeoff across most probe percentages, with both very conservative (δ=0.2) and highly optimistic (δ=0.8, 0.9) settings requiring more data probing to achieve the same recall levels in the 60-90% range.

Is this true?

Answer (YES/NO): NO